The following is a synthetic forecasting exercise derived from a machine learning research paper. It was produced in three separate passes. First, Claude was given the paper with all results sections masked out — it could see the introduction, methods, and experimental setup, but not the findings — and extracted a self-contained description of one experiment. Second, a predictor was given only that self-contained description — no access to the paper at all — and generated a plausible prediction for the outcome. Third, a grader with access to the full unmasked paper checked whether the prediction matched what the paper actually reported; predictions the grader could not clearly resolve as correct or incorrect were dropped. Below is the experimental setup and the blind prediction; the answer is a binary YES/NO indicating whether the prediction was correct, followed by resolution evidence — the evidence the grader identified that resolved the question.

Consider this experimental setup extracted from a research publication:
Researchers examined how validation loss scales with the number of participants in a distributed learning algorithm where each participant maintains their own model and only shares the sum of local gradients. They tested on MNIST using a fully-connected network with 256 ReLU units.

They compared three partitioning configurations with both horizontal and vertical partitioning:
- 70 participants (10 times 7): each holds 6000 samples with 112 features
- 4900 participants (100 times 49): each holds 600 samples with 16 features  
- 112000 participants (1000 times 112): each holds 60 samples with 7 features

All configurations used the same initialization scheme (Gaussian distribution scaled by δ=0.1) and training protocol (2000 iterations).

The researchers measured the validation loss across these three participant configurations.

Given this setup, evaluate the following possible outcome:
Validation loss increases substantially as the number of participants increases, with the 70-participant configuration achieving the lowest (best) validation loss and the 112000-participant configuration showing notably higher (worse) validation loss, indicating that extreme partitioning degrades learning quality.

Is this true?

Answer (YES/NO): NO